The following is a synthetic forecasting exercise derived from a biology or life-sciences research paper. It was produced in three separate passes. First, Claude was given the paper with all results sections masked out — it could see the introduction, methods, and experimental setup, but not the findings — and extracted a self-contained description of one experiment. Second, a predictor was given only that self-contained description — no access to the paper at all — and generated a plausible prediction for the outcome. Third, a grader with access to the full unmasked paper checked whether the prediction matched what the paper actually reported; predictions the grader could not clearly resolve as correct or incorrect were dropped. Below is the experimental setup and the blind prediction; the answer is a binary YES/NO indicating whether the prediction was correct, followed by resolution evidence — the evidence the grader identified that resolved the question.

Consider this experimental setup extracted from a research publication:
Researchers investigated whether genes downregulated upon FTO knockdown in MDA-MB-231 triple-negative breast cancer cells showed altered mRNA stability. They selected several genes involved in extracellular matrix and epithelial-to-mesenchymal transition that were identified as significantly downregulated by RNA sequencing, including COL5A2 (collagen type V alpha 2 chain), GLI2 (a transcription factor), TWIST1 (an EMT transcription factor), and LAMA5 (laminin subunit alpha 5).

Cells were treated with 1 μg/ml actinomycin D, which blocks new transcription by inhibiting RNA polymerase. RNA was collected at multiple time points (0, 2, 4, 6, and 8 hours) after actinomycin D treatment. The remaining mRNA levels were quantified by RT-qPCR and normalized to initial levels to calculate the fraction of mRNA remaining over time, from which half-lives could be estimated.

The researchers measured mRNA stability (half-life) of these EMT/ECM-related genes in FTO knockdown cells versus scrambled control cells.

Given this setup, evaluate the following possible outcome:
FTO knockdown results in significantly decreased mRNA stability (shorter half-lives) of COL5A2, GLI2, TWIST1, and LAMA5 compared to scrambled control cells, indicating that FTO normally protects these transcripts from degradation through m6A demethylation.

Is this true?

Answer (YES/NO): NO